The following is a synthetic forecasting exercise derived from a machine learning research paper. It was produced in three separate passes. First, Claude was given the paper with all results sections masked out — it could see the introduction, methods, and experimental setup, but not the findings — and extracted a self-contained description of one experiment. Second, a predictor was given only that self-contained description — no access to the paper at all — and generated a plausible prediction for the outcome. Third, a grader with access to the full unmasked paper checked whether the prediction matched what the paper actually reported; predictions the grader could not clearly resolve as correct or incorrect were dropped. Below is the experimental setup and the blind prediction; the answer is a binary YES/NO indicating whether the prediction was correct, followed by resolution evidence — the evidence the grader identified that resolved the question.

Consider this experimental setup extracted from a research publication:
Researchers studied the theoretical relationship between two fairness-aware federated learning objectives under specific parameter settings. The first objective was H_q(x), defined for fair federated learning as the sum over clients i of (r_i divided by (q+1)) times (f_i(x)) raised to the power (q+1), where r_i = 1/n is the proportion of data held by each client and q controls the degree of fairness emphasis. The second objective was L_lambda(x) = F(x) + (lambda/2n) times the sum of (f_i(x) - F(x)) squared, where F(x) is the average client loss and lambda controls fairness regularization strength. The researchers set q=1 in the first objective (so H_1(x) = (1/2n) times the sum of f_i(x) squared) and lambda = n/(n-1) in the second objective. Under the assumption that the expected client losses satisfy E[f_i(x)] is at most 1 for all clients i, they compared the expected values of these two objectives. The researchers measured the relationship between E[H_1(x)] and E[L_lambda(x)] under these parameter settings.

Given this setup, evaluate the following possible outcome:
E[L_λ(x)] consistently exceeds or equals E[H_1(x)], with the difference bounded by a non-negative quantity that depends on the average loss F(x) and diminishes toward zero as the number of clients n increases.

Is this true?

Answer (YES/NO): NO